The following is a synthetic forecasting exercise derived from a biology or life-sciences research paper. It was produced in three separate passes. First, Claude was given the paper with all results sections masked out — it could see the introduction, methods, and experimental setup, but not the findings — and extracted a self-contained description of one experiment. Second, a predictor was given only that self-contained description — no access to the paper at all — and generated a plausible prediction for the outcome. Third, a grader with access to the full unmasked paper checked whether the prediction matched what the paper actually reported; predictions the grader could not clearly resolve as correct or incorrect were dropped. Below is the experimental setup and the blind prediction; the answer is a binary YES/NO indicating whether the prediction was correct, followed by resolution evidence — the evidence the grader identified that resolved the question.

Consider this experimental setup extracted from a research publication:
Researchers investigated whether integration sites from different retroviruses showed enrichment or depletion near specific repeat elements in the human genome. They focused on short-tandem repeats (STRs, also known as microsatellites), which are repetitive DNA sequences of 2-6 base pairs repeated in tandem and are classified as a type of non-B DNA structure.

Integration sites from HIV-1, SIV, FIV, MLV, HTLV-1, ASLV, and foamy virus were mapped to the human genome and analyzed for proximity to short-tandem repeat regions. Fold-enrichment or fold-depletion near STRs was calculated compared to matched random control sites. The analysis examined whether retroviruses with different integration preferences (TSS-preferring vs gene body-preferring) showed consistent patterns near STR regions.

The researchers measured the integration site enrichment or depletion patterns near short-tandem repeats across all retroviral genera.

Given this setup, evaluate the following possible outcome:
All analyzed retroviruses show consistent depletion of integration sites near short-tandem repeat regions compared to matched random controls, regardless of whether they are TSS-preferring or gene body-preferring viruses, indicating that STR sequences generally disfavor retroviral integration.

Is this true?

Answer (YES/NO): NO